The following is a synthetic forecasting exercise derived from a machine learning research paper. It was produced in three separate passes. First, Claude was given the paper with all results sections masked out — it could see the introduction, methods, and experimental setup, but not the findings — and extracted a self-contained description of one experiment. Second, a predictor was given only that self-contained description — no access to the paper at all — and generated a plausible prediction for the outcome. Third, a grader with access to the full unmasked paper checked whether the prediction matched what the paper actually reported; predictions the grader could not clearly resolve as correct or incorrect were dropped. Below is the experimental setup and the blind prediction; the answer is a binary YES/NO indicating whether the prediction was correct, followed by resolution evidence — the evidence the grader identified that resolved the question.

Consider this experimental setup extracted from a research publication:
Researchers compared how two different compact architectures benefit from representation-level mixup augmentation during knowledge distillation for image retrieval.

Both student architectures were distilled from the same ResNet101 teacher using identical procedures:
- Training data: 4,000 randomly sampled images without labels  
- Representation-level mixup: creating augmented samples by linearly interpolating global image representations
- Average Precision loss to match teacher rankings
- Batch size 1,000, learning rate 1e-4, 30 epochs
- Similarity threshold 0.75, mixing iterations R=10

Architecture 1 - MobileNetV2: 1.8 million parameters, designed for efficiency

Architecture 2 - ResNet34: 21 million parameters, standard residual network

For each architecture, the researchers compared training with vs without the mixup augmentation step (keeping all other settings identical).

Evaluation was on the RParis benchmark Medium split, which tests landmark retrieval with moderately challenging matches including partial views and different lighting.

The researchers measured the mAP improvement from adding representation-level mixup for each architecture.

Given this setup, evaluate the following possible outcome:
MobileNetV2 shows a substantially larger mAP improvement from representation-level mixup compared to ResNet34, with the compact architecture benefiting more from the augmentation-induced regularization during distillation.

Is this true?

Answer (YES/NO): NO